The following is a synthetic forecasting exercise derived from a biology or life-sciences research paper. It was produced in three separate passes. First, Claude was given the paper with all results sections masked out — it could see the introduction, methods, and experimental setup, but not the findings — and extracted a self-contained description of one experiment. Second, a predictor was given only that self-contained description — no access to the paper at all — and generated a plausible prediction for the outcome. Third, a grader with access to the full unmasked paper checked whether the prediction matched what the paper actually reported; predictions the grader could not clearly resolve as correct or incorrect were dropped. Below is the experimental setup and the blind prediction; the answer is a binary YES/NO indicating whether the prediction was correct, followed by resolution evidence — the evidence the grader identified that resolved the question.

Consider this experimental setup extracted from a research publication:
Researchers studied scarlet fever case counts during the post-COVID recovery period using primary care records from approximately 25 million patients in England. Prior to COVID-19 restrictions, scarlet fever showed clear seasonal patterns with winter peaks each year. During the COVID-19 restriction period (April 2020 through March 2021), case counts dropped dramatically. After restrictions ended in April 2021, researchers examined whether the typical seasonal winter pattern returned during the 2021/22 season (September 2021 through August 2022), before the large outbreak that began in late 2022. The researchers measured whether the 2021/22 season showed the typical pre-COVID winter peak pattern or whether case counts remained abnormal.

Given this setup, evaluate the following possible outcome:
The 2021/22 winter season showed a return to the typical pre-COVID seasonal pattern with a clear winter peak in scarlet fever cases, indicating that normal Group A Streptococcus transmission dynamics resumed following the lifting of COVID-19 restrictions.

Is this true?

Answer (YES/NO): NO